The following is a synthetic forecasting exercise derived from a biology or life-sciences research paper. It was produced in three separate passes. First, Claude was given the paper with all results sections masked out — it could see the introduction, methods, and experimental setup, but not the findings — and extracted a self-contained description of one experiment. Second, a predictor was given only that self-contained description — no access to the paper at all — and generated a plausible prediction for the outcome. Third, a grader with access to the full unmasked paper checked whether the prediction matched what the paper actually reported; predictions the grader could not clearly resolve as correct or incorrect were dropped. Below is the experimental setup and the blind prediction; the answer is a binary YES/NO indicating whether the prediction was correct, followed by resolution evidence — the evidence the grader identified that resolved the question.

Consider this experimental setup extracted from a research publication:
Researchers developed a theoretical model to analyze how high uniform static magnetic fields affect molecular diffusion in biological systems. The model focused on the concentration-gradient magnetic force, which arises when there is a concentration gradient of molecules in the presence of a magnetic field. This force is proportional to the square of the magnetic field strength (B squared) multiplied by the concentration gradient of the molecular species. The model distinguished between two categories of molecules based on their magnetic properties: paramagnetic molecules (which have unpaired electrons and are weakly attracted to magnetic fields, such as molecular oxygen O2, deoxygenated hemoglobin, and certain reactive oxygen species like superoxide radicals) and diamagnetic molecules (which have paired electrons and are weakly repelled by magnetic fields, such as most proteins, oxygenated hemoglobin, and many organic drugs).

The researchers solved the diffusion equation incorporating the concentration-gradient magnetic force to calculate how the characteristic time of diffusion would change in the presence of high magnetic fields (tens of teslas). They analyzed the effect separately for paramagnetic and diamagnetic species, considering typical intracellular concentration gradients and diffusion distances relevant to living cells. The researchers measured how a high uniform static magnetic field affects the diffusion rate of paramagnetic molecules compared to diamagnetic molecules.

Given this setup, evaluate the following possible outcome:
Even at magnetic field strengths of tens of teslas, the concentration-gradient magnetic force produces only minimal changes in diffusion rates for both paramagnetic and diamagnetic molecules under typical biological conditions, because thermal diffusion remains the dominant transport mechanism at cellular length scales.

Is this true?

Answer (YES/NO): NO